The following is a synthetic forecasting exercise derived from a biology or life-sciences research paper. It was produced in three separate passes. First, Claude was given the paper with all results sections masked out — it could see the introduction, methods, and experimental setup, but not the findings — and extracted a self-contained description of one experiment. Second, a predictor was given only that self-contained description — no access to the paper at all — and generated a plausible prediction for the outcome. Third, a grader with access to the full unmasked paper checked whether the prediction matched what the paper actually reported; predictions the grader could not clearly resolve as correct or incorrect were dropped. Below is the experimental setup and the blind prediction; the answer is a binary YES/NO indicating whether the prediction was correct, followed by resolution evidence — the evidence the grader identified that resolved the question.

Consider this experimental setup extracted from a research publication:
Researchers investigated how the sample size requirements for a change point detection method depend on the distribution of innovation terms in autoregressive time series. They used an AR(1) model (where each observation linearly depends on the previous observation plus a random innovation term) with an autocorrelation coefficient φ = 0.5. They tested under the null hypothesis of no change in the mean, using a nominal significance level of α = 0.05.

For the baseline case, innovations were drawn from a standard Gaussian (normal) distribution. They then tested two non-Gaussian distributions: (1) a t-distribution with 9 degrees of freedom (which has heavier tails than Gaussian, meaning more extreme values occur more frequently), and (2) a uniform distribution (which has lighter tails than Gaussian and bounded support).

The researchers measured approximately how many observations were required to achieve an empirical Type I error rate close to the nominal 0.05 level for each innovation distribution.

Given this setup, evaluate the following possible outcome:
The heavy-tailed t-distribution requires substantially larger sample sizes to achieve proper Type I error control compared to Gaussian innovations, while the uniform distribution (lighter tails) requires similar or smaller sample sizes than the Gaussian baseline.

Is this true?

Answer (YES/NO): NO